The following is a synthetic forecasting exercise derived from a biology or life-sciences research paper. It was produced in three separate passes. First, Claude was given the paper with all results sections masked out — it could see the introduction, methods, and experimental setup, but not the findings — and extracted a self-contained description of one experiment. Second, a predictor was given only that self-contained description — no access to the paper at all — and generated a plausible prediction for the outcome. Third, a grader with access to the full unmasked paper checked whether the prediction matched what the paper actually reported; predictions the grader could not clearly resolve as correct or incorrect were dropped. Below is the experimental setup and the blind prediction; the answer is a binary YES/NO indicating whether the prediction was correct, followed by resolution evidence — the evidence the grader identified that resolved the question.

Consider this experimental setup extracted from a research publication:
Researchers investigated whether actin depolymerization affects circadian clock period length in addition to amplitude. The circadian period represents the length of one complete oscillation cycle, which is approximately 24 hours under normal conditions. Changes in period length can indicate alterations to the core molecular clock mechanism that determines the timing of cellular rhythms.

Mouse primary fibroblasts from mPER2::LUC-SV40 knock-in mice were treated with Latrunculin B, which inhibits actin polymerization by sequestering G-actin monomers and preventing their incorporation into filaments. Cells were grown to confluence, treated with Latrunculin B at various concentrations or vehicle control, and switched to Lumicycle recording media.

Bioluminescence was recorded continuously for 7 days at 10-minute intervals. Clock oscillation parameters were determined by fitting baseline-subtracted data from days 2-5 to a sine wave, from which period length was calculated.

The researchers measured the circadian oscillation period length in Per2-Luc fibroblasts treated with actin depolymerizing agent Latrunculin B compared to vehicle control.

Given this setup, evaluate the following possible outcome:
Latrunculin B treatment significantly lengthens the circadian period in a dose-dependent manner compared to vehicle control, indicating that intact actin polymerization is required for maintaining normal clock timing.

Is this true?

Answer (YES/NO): NO